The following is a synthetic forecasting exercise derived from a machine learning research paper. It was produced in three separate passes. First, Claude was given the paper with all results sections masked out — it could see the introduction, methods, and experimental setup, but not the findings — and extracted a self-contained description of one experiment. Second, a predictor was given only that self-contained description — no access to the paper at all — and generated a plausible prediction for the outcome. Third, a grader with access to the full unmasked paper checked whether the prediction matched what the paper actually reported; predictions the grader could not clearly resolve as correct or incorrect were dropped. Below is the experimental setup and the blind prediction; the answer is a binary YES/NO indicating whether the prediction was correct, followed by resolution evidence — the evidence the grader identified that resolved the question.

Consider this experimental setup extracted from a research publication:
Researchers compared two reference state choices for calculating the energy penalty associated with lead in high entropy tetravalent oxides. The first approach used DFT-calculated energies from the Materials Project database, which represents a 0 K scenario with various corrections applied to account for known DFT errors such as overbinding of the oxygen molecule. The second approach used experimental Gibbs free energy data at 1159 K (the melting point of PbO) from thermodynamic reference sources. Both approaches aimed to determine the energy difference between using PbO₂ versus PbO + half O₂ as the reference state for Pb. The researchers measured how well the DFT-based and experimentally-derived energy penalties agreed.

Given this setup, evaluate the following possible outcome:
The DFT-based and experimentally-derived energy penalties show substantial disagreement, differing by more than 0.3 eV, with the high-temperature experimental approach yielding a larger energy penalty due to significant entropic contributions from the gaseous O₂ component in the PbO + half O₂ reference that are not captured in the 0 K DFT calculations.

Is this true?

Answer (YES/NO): NO